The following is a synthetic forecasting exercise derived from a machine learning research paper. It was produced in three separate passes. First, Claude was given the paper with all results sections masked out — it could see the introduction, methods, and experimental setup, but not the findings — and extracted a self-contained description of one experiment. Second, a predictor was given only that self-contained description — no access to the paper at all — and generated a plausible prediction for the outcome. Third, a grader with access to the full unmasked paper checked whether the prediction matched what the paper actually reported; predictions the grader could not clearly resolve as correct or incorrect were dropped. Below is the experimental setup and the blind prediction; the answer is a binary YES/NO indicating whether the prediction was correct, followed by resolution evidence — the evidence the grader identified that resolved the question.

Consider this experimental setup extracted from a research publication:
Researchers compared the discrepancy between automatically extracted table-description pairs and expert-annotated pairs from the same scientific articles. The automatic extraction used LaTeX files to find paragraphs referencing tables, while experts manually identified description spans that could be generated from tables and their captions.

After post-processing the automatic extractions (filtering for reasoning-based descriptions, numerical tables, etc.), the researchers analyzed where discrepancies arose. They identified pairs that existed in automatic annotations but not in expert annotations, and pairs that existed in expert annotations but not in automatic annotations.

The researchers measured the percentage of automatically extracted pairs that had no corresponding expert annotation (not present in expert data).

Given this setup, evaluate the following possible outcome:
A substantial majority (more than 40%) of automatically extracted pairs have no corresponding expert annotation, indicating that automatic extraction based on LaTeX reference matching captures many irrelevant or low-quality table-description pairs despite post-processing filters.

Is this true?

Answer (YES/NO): NO